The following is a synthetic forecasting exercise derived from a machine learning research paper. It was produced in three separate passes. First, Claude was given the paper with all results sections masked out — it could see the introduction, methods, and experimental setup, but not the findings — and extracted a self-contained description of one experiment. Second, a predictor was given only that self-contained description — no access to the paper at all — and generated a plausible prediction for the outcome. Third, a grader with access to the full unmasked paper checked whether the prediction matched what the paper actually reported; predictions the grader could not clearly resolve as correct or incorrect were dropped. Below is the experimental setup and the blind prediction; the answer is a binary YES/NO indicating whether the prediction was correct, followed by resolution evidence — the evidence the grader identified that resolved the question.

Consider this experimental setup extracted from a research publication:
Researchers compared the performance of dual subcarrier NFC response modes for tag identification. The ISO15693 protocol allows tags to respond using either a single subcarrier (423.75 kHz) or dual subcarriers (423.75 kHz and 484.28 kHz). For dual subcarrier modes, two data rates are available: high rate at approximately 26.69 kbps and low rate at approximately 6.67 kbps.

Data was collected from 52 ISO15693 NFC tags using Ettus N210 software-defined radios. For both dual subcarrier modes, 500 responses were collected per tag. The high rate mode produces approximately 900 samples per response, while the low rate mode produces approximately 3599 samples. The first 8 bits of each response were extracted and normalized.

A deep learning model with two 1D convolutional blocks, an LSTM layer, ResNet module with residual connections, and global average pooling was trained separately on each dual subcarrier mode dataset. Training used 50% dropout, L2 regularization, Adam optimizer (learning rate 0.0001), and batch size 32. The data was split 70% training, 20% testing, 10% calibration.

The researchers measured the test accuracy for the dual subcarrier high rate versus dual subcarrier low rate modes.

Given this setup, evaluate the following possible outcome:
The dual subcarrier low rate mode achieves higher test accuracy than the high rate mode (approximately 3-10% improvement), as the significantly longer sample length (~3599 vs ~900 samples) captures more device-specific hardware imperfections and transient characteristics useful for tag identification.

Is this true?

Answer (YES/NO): YES